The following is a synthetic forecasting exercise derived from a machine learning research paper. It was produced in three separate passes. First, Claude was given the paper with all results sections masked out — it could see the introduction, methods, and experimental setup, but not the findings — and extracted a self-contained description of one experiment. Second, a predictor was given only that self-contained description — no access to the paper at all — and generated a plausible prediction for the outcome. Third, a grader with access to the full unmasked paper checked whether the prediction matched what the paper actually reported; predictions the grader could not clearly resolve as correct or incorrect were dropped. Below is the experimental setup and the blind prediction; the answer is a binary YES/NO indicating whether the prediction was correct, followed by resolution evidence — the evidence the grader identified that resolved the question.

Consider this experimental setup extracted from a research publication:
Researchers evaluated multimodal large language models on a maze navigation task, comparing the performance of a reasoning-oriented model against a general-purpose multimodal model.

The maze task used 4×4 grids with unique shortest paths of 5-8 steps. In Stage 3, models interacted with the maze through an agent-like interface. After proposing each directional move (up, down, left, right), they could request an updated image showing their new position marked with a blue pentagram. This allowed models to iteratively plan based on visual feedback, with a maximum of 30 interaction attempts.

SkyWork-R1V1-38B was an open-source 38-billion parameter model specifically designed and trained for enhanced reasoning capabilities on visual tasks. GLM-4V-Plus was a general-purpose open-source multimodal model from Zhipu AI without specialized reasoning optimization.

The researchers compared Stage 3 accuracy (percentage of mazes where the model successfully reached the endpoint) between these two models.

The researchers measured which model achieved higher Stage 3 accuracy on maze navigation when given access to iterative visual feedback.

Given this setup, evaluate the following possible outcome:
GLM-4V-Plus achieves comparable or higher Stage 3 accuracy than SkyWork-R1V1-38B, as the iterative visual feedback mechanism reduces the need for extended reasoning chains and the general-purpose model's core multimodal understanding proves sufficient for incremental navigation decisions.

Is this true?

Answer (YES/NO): YES